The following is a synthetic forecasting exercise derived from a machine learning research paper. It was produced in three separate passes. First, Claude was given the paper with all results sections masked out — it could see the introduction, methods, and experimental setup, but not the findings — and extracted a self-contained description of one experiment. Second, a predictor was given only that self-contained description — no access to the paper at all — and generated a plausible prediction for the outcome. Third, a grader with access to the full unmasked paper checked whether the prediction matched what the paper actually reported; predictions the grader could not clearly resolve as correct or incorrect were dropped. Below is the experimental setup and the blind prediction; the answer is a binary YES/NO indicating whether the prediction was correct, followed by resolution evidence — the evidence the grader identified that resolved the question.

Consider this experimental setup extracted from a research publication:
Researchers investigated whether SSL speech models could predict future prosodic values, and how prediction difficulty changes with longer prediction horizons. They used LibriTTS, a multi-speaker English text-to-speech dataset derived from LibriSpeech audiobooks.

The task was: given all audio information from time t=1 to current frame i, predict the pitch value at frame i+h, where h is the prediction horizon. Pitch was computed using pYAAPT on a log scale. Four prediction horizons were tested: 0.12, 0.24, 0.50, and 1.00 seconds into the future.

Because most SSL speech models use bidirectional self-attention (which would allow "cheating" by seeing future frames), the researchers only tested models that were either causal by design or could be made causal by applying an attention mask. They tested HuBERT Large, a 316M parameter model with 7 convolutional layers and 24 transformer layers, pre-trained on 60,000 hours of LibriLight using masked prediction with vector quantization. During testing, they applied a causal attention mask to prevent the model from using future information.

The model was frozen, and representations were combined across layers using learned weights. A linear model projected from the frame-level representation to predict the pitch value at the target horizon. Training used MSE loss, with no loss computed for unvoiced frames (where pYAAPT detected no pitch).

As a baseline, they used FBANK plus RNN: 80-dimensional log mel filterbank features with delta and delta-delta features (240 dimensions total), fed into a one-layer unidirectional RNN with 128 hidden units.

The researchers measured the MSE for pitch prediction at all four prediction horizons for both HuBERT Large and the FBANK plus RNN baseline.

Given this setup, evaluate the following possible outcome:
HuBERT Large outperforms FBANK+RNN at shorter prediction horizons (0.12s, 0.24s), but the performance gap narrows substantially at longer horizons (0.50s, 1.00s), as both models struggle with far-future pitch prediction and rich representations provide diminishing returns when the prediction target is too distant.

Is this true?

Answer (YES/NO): NO